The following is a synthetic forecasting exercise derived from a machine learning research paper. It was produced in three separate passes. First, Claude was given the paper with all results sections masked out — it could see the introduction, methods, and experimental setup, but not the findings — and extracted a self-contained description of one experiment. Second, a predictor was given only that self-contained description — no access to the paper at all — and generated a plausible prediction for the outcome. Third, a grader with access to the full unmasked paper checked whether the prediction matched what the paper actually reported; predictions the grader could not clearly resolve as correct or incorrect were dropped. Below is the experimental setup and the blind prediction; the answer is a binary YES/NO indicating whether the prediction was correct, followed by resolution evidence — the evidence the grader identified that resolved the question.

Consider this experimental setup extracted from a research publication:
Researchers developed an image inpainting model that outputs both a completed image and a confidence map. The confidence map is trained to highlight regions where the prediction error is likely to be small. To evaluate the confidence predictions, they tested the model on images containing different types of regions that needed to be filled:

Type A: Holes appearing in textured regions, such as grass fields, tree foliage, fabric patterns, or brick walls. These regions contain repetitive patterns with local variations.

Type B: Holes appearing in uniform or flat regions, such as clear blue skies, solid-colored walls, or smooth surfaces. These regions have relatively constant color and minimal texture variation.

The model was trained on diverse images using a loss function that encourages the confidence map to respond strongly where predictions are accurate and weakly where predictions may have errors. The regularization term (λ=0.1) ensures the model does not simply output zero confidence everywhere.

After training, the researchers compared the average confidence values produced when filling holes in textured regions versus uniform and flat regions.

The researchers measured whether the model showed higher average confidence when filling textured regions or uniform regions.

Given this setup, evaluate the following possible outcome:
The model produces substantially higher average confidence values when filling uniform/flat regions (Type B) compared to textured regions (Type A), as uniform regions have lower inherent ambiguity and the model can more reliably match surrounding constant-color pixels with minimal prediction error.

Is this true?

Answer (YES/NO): YES